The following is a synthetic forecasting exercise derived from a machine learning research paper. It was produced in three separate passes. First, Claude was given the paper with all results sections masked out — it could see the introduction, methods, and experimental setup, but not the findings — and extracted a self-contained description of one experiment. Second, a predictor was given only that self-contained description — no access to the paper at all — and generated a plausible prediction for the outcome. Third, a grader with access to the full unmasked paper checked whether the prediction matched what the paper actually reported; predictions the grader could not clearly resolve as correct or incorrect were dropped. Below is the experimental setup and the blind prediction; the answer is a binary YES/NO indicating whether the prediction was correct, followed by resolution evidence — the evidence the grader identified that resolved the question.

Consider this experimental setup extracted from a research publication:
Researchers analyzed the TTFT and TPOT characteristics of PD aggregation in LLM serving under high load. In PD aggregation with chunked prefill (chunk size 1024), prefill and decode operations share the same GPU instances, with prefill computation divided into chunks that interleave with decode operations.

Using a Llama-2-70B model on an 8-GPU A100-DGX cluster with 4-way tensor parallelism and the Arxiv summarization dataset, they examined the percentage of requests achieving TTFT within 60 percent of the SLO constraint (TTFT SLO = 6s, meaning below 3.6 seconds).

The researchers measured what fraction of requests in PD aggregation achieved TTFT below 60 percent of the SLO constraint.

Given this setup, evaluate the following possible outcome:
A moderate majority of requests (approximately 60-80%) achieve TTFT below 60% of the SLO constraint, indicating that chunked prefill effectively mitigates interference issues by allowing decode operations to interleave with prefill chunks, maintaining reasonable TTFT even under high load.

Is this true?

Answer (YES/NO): YES